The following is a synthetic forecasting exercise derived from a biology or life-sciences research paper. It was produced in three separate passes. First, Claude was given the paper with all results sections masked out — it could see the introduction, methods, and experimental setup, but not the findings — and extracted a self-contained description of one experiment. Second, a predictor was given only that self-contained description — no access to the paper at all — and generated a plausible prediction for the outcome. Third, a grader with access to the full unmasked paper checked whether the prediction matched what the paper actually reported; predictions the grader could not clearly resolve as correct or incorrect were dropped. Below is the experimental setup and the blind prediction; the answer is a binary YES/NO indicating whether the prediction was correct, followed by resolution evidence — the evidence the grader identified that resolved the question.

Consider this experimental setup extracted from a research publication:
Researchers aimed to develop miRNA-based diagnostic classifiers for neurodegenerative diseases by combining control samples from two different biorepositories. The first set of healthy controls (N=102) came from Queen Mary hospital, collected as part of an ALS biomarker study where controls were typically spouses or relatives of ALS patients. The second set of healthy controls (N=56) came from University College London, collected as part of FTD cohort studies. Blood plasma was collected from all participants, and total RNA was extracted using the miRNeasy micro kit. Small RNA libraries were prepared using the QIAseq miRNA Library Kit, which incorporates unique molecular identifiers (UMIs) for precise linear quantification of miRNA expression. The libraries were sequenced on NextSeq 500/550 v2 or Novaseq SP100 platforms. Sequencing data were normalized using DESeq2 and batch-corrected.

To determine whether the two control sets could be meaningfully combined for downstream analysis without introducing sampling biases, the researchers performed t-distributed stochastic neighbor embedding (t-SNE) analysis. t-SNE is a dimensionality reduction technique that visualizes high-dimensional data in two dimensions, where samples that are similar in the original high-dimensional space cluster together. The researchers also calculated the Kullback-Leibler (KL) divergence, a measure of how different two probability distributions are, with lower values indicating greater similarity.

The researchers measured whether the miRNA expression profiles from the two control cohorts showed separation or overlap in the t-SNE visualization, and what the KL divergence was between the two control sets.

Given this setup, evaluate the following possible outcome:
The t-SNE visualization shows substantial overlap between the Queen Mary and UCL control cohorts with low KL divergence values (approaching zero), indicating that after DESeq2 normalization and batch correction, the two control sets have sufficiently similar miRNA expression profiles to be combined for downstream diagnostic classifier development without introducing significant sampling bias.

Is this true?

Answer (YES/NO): NO